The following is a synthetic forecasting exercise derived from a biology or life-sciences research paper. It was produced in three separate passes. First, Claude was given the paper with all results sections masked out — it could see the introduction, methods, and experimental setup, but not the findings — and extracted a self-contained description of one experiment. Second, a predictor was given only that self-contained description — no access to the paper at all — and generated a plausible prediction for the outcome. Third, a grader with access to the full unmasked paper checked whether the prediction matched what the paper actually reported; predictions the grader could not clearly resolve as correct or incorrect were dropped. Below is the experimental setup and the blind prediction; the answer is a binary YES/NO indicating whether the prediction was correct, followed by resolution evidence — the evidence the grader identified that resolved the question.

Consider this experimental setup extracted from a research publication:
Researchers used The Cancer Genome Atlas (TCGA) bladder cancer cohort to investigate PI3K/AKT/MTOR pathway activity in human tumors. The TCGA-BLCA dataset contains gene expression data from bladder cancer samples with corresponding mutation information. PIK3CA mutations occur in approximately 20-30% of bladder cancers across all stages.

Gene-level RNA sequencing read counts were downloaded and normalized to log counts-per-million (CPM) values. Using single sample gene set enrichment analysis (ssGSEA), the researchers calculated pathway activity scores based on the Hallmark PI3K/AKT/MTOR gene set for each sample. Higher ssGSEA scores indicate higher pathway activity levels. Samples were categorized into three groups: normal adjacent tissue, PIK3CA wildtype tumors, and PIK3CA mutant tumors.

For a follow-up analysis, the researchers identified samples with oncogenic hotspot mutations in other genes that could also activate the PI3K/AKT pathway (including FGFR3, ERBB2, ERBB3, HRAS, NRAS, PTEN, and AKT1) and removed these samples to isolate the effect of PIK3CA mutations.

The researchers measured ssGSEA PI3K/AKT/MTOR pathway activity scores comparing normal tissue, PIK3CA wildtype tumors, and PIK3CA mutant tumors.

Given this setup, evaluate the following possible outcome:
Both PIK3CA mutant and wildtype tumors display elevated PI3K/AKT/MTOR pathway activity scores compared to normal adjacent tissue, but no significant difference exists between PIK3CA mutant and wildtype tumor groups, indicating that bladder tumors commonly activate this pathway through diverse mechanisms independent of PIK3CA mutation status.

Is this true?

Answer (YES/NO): NO